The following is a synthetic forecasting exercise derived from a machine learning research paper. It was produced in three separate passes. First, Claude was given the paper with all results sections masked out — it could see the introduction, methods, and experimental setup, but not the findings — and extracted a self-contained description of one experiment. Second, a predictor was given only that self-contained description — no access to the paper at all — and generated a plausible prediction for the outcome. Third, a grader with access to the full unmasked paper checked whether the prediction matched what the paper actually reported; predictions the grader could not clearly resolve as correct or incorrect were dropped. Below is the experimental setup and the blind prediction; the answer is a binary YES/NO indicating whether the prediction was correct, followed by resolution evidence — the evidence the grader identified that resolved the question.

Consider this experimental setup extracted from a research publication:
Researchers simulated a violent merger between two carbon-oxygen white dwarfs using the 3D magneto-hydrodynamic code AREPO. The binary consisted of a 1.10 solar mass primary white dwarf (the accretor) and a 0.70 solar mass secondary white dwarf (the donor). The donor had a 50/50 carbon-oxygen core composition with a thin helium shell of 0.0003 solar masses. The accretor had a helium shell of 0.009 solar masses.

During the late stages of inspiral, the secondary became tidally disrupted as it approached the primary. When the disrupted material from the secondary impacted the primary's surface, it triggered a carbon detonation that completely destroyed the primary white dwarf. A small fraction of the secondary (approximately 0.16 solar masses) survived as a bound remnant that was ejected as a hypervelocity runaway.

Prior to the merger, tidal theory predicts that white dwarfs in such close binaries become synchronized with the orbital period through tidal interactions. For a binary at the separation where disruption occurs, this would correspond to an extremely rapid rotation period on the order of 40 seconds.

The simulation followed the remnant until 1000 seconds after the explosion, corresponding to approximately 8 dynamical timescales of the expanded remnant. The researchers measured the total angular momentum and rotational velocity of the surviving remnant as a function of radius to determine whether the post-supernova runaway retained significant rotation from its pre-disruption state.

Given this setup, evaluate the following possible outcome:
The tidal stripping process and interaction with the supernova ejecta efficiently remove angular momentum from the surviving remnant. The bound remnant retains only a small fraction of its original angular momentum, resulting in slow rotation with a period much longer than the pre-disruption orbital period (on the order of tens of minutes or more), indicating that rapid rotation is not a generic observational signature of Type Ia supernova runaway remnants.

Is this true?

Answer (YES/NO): YES